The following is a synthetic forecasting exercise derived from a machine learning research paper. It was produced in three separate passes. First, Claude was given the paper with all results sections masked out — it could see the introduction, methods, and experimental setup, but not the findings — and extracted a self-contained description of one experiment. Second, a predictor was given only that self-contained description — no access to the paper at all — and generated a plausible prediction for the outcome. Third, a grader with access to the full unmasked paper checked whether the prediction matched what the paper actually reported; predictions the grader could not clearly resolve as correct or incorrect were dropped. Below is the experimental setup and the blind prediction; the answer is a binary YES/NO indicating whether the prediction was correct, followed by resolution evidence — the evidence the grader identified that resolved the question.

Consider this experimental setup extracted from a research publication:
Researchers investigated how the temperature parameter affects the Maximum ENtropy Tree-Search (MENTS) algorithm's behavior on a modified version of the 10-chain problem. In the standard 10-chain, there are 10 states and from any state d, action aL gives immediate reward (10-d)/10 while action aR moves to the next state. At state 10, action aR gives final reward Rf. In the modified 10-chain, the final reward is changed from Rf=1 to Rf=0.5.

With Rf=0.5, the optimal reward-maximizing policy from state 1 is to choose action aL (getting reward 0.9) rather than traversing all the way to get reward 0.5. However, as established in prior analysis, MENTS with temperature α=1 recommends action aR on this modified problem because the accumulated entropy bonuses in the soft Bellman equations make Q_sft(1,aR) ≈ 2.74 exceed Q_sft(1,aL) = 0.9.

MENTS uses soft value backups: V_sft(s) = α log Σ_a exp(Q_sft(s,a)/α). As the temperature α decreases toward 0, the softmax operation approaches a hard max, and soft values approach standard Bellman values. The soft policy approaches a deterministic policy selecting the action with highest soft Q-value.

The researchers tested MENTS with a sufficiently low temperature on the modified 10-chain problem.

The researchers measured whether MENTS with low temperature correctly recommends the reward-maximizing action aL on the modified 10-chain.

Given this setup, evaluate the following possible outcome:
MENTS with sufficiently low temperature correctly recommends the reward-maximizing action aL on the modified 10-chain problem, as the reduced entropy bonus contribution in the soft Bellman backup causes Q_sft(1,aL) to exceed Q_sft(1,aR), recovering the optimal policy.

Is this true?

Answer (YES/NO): YES